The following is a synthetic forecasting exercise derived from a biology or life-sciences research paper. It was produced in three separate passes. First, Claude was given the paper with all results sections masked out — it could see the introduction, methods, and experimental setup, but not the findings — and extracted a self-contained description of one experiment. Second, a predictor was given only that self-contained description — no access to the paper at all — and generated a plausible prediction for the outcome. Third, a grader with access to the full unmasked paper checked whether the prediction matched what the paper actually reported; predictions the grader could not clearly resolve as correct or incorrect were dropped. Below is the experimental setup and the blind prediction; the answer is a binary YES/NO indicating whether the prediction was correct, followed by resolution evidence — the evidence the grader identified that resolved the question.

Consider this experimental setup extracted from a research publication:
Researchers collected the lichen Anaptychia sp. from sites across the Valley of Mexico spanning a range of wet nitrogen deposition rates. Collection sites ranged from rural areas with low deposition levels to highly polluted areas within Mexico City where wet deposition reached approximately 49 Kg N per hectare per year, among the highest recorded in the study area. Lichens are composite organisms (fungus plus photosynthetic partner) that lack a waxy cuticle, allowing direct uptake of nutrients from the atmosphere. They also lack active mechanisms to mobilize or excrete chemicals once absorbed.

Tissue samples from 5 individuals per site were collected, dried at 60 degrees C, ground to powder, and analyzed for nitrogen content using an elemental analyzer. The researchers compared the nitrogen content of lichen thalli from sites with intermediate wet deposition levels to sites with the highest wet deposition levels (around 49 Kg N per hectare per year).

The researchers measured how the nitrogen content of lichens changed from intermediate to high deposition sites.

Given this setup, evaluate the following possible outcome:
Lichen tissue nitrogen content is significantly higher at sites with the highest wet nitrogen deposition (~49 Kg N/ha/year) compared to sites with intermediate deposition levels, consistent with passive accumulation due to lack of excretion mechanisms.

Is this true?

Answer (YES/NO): NO